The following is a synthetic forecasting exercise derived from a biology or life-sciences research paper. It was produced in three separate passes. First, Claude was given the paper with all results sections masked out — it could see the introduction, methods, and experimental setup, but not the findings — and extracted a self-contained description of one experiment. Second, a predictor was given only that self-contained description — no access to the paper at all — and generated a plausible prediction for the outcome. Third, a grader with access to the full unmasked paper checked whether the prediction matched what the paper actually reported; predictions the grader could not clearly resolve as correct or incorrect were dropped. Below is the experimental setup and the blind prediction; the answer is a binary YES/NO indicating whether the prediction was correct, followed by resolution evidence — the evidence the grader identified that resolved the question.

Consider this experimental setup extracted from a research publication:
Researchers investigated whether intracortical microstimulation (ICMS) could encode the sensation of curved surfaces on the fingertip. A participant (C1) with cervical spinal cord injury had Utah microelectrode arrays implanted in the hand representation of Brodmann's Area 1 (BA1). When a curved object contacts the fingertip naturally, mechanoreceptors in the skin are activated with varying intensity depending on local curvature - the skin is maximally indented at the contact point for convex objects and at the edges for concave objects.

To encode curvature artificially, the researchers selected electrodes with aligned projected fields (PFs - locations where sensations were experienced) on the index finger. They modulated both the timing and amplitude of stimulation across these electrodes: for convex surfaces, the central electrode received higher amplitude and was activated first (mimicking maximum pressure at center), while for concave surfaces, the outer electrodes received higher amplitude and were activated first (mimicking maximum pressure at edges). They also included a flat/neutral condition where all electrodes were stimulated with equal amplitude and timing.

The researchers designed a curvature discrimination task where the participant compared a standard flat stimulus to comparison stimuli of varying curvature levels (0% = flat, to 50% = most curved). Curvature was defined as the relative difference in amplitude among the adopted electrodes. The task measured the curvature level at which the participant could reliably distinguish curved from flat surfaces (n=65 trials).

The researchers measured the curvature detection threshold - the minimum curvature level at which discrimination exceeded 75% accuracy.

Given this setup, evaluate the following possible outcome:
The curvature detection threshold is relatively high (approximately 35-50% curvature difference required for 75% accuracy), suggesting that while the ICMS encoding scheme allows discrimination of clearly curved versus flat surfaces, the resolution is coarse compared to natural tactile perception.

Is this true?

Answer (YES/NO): NO